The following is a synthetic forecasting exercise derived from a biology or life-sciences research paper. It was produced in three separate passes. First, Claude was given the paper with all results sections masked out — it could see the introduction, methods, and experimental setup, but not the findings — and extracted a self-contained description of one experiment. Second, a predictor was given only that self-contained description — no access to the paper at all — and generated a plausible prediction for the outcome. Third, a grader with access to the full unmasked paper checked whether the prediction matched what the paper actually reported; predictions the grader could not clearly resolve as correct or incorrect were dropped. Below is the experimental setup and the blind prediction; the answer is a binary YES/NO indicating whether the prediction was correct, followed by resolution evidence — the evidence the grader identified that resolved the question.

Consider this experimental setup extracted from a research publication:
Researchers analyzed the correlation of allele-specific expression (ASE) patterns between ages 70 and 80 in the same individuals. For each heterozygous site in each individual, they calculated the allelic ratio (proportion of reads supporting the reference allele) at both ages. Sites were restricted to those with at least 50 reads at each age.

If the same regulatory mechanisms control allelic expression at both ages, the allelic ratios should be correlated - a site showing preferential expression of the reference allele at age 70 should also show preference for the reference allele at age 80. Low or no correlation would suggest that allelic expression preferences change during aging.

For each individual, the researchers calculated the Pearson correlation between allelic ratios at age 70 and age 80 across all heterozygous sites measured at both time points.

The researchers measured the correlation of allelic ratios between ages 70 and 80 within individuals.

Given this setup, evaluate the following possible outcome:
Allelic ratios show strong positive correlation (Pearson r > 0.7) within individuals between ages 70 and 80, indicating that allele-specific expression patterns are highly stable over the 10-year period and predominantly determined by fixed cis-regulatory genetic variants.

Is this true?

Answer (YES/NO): NO